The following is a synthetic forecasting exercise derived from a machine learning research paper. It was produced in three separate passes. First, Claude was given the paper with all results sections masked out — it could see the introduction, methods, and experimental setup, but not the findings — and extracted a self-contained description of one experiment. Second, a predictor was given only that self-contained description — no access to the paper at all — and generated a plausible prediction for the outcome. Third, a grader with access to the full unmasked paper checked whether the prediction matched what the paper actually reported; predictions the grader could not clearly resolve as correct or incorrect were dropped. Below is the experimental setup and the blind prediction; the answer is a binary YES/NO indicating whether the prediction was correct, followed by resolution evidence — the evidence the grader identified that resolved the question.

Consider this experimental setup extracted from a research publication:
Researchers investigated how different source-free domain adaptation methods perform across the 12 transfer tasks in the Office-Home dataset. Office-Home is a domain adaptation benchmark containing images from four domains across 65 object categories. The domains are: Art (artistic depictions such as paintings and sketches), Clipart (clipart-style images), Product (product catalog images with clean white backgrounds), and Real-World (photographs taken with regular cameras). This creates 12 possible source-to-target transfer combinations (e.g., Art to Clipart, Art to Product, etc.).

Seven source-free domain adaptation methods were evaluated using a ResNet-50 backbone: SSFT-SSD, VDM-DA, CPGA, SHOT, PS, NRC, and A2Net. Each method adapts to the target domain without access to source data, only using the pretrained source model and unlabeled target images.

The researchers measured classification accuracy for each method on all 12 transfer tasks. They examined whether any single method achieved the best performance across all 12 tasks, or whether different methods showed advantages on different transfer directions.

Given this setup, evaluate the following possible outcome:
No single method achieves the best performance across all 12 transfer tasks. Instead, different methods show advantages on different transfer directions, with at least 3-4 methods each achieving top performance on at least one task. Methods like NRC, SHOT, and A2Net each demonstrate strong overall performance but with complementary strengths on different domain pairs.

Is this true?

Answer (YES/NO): NO